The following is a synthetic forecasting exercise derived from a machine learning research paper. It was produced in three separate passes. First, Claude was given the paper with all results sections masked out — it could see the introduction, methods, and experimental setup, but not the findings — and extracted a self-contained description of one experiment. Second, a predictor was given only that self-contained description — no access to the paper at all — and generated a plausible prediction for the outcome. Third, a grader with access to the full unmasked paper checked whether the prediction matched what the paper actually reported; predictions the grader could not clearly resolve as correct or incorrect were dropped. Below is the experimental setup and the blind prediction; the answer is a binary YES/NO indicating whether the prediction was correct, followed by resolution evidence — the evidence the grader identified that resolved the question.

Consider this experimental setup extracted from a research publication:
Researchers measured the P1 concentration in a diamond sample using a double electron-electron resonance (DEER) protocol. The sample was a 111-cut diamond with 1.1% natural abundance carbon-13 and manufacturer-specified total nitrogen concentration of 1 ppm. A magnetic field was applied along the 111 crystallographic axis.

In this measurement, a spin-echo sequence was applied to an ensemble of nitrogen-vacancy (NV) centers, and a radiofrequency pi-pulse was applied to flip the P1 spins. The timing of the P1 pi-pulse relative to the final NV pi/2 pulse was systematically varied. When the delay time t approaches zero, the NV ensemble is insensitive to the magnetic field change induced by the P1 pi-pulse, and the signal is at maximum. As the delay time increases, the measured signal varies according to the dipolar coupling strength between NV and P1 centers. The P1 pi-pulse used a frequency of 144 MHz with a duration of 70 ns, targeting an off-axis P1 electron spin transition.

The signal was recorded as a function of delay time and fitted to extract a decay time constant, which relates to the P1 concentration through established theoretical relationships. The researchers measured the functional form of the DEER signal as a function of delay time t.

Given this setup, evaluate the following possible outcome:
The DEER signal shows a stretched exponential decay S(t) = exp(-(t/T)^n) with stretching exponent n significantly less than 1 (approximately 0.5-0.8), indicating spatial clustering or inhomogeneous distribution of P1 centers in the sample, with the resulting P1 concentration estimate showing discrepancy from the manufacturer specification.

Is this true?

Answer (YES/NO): NO